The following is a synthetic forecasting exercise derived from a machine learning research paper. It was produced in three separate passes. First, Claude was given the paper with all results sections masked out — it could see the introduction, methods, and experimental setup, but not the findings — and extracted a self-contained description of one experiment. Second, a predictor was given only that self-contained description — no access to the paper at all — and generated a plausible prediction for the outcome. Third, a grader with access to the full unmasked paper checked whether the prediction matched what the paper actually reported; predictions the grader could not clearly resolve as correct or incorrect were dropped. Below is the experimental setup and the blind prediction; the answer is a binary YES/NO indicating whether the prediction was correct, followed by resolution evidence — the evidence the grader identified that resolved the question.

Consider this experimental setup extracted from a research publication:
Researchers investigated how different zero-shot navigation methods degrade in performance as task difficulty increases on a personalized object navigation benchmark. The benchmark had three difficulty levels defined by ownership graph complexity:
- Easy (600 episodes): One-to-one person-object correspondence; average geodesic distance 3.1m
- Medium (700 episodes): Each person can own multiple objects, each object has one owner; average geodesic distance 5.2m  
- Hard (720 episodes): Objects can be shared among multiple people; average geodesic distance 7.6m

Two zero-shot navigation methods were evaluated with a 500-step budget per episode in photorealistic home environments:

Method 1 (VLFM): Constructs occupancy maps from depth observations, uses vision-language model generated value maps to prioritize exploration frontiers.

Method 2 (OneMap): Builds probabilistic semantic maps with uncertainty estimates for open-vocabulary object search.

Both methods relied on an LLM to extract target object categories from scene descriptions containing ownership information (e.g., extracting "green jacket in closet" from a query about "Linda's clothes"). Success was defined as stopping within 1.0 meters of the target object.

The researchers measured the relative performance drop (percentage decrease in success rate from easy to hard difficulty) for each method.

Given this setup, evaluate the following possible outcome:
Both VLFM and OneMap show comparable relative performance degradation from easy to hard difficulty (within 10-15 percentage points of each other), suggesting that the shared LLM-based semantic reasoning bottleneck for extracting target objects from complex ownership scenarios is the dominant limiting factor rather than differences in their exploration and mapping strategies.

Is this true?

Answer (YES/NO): NO